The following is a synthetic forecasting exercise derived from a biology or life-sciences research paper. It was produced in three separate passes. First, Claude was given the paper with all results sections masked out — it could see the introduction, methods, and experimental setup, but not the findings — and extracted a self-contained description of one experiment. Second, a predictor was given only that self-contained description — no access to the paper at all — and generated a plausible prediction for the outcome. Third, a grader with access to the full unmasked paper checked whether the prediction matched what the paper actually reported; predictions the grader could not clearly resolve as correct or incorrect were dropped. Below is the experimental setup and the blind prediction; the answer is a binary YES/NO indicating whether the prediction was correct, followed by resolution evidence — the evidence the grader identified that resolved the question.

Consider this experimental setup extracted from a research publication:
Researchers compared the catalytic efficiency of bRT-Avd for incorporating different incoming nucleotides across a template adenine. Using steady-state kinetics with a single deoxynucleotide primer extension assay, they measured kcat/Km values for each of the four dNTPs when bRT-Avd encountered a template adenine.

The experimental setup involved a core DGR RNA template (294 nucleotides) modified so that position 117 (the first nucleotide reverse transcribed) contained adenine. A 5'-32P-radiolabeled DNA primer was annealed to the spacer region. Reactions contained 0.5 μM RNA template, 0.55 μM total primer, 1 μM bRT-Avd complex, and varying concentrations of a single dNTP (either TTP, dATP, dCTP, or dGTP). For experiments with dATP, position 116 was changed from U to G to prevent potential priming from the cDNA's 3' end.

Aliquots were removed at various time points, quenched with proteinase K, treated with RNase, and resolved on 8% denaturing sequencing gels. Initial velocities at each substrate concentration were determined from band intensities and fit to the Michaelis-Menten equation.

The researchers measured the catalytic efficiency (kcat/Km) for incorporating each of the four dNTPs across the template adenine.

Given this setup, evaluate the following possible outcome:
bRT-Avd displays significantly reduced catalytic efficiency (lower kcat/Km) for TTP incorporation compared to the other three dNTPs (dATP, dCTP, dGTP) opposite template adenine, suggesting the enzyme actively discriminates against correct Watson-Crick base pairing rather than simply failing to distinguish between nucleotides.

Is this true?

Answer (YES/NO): NO